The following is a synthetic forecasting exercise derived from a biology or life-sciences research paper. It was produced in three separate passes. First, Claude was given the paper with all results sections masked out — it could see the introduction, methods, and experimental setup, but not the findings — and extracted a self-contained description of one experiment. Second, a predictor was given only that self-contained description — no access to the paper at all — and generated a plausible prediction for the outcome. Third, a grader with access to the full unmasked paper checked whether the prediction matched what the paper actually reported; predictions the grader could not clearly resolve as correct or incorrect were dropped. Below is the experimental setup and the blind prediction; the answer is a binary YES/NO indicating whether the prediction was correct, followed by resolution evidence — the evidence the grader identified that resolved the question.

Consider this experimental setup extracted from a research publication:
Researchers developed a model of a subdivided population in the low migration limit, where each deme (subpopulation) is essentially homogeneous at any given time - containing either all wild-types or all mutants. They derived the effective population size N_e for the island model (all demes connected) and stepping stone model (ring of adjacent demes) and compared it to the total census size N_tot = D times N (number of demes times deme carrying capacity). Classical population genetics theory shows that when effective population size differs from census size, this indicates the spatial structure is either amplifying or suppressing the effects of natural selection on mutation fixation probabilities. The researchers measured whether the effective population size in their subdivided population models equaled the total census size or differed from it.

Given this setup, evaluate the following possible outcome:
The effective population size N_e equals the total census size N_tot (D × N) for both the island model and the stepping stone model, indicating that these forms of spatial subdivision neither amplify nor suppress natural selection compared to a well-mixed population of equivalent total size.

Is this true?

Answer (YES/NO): YES